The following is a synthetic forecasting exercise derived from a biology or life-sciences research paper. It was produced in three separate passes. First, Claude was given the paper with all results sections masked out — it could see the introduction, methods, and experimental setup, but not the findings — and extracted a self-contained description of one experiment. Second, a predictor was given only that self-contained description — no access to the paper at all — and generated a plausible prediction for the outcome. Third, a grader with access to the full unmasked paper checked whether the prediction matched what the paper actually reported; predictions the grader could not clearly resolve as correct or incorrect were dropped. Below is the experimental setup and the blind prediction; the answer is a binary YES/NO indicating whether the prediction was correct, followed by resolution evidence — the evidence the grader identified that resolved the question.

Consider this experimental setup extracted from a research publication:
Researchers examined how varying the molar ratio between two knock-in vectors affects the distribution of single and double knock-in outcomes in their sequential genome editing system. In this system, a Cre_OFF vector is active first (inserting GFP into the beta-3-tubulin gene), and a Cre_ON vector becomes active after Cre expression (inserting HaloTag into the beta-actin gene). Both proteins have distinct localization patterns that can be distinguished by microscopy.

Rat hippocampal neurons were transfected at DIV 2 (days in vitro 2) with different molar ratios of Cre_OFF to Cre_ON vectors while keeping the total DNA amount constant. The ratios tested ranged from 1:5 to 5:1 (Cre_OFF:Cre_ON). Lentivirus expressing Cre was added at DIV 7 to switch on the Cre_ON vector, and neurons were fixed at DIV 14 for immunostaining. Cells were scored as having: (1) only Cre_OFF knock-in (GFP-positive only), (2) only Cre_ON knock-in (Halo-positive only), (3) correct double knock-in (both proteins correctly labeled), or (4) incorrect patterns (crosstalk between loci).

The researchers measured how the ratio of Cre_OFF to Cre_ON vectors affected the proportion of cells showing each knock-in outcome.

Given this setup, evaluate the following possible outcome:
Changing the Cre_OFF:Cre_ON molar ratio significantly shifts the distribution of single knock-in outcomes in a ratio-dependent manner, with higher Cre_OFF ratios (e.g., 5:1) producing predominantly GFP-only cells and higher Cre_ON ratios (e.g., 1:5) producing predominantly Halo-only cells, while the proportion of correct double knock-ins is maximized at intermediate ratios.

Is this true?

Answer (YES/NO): NO